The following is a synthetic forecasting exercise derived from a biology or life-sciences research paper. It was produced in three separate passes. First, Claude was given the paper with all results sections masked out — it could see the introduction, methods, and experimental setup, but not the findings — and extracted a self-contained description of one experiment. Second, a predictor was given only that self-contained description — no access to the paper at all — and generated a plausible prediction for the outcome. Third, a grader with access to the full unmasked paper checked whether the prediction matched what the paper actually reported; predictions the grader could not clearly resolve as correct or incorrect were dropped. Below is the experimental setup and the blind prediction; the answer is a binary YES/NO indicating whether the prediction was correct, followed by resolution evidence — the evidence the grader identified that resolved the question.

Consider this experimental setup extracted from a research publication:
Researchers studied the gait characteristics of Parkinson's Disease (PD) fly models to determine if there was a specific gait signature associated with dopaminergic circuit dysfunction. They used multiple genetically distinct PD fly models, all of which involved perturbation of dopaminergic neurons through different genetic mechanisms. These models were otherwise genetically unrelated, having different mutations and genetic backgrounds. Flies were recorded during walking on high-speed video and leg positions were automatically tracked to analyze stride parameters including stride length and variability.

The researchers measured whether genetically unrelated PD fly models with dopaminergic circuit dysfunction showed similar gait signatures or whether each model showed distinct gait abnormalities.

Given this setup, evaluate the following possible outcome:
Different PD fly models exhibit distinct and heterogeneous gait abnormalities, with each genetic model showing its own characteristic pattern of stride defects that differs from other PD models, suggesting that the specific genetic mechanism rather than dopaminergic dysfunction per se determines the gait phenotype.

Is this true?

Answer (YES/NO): NO